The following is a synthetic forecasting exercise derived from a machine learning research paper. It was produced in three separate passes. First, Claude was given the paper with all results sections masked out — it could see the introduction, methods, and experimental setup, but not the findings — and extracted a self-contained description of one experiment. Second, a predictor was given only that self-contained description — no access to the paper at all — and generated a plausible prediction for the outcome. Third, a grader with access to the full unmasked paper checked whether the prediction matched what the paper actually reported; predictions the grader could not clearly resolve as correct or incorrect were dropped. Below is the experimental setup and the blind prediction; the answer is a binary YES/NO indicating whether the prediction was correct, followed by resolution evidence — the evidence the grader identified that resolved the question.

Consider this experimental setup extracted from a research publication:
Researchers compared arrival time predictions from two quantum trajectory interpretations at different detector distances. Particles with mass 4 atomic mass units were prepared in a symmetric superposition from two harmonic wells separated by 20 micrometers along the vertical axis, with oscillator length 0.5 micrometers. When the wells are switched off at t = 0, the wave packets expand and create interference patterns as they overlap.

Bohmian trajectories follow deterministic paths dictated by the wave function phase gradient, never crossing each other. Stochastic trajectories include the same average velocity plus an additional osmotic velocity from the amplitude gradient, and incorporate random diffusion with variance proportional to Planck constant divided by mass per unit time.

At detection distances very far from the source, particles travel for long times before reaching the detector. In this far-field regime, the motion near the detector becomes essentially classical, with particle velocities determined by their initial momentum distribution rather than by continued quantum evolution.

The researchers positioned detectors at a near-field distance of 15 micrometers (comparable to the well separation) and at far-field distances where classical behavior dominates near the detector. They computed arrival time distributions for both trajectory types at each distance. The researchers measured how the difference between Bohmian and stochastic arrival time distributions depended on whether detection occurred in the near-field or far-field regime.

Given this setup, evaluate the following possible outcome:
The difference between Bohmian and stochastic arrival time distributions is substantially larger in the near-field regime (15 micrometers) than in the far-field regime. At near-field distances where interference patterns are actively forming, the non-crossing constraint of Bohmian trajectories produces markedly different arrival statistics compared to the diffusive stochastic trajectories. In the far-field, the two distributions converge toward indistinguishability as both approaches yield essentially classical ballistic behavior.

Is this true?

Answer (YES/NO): YES